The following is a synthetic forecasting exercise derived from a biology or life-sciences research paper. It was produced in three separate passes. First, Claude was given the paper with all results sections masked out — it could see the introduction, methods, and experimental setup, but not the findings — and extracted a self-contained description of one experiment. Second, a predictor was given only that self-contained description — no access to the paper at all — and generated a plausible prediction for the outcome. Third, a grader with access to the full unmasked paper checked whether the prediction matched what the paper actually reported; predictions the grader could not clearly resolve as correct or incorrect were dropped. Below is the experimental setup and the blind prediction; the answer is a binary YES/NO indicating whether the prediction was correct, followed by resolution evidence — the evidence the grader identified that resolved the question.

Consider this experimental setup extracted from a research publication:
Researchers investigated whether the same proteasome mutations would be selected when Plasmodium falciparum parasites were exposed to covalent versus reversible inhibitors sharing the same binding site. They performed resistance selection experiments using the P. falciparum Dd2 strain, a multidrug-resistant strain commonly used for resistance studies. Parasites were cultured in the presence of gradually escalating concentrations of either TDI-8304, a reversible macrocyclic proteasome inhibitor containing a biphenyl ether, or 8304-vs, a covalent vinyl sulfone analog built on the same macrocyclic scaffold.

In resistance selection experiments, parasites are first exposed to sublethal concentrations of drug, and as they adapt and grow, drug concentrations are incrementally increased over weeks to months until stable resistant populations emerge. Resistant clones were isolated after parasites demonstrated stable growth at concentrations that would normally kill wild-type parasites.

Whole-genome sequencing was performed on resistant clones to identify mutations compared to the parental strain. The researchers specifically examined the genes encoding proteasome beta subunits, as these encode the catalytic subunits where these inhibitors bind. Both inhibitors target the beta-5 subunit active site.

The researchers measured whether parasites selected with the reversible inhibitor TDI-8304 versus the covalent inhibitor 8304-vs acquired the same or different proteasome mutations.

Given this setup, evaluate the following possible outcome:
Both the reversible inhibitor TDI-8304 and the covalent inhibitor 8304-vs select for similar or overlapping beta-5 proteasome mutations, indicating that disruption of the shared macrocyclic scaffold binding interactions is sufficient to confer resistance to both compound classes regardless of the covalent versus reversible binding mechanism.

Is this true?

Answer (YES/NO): NO